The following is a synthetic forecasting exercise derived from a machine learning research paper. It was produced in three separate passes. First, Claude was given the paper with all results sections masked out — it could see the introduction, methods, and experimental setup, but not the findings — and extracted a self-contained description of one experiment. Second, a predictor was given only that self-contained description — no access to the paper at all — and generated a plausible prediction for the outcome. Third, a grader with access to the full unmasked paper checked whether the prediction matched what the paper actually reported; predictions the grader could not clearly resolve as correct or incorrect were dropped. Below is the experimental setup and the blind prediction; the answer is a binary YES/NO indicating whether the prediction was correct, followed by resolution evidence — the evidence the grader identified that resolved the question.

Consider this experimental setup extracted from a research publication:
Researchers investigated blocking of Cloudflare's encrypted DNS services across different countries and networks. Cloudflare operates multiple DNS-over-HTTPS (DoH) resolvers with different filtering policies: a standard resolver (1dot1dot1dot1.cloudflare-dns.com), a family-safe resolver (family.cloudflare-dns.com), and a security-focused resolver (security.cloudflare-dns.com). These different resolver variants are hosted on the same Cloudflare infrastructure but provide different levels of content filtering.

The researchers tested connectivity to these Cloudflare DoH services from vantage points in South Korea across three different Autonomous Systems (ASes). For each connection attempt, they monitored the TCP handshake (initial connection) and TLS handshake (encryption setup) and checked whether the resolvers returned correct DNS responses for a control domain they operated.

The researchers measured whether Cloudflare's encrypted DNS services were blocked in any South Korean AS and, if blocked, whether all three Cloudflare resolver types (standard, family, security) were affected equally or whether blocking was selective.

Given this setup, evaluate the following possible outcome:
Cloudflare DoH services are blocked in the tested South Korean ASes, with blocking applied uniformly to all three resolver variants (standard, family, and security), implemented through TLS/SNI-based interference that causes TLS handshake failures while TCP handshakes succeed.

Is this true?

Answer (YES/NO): NO